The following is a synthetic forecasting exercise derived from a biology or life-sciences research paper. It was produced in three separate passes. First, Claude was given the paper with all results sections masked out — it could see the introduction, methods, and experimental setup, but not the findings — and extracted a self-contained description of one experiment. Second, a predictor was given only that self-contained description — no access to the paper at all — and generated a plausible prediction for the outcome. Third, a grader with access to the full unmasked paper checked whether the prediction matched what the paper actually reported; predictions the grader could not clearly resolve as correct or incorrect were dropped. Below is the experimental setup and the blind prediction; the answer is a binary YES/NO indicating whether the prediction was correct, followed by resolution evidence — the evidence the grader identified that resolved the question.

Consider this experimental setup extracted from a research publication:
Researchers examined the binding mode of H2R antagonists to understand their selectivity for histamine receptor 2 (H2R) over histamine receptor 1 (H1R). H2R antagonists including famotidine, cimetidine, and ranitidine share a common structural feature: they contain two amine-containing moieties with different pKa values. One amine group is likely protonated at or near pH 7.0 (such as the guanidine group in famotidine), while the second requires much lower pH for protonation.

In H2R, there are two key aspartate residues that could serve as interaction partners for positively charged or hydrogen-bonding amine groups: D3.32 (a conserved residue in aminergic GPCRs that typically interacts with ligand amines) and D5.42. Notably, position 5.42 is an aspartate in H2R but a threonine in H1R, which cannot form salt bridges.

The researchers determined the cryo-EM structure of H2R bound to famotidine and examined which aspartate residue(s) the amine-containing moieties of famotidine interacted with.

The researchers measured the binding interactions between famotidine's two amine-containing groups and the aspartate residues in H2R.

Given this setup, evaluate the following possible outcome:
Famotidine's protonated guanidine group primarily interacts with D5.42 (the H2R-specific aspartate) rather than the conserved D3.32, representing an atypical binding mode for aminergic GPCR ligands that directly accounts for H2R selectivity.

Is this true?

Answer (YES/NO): YES